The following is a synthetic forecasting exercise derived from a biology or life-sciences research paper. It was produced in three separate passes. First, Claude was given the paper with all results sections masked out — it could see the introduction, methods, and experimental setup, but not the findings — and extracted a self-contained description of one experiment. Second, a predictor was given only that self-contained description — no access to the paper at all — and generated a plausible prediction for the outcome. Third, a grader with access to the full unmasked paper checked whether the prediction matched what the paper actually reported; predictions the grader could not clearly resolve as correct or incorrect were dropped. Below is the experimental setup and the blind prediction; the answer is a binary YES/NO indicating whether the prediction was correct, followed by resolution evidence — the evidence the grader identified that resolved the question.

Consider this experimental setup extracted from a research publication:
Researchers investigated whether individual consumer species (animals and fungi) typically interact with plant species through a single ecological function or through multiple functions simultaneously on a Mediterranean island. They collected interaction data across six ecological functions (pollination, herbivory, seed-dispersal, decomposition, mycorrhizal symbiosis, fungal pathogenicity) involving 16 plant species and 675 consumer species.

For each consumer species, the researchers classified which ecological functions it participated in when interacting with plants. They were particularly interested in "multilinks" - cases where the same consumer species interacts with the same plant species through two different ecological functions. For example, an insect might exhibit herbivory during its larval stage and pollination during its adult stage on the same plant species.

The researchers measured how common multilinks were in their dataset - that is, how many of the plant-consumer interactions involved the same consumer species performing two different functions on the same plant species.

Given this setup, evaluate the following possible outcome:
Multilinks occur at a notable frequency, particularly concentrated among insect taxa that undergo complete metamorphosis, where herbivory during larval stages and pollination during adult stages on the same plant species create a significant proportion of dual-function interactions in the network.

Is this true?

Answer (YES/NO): NO